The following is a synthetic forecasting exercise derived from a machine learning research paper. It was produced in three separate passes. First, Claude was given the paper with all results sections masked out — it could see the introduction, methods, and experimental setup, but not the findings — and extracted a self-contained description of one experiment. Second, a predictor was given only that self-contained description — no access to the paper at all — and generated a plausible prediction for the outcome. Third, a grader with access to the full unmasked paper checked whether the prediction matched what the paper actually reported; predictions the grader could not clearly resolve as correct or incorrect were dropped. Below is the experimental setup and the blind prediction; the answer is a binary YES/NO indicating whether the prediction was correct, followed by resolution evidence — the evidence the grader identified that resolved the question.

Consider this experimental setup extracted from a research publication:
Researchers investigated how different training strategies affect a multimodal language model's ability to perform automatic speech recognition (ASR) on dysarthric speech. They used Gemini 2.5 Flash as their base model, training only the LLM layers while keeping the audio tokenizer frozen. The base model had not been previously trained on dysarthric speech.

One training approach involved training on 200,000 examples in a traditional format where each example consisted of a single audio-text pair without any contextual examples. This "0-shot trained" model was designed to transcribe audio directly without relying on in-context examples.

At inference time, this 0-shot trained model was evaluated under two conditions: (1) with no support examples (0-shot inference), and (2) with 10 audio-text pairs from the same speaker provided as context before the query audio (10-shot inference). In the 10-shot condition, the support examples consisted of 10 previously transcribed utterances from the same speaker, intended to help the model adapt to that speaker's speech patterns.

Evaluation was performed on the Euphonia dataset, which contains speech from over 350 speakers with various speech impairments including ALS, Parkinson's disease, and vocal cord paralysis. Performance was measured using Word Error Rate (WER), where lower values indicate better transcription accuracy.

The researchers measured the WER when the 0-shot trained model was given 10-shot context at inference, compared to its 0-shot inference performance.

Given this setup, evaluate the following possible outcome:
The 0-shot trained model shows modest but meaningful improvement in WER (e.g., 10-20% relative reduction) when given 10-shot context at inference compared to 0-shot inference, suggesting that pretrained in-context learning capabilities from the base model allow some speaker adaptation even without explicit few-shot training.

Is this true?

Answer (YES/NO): NO